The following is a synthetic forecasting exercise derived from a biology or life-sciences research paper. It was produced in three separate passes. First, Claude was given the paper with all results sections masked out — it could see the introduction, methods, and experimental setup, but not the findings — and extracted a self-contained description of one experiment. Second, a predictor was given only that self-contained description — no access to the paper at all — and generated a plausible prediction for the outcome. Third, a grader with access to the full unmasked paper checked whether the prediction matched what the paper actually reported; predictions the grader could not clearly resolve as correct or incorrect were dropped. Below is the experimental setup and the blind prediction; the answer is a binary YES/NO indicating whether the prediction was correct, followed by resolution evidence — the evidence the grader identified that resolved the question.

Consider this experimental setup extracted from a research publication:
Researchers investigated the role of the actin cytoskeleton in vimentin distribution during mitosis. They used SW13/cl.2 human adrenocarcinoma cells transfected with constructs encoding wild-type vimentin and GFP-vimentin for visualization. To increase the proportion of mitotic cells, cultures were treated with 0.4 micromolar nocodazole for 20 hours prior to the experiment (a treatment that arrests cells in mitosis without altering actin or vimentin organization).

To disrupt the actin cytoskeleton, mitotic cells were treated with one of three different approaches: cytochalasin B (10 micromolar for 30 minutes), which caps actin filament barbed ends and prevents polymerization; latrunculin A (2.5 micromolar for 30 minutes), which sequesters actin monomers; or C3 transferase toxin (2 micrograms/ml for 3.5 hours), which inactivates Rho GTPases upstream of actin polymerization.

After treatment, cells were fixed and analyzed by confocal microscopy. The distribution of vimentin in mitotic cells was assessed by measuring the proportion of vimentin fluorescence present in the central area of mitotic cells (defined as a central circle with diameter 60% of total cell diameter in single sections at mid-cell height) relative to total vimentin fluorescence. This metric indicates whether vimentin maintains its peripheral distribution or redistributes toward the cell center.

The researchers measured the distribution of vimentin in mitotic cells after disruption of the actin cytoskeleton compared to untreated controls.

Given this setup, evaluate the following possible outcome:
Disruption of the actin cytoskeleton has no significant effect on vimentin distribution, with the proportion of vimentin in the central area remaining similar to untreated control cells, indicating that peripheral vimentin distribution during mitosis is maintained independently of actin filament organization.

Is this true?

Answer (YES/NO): NO